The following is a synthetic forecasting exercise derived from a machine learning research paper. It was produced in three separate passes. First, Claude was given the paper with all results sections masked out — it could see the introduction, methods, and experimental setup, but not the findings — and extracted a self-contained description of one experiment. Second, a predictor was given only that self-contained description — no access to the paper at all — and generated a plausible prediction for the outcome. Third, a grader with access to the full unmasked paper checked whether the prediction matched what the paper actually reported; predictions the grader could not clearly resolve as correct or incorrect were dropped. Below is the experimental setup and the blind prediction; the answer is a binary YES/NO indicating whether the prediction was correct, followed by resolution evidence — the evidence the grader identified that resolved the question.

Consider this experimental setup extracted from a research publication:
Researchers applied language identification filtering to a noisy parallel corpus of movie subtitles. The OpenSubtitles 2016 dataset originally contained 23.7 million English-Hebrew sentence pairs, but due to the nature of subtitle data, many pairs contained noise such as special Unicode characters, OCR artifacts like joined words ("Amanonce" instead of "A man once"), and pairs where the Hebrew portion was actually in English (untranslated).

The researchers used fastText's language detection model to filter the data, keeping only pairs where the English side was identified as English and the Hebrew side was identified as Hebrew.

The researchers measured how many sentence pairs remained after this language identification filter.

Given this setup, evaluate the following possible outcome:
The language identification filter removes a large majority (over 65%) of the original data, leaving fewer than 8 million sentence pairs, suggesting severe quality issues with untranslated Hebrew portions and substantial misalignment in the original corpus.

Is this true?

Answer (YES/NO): NO